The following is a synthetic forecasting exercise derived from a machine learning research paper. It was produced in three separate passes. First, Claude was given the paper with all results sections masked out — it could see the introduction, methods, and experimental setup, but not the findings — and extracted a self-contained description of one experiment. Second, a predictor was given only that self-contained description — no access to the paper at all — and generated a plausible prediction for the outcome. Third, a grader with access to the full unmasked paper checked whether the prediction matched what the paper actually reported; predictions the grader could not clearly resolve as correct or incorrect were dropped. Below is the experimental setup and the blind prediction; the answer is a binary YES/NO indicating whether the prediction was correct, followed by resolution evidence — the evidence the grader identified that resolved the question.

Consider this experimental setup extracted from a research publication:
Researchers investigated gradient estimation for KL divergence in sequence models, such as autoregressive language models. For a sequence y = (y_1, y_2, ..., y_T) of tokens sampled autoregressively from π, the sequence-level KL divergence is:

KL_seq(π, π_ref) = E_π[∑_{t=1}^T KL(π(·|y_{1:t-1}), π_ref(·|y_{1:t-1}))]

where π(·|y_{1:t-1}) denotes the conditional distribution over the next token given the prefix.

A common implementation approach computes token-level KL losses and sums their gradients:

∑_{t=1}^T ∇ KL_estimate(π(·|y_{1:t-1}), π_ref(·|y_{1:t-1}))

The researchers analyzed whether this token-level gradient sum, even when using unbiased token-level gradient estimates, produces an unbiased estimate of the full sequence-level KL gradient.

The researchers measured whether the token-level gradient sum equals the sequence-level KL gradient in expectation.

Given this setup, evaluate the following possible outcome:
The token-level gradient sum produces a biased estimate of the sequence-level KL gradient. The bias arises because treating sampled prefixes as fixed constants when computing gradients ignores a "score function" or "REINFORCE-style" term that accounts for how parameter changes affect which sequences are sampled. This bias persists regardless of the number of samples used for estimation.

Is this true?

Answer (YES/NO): YES